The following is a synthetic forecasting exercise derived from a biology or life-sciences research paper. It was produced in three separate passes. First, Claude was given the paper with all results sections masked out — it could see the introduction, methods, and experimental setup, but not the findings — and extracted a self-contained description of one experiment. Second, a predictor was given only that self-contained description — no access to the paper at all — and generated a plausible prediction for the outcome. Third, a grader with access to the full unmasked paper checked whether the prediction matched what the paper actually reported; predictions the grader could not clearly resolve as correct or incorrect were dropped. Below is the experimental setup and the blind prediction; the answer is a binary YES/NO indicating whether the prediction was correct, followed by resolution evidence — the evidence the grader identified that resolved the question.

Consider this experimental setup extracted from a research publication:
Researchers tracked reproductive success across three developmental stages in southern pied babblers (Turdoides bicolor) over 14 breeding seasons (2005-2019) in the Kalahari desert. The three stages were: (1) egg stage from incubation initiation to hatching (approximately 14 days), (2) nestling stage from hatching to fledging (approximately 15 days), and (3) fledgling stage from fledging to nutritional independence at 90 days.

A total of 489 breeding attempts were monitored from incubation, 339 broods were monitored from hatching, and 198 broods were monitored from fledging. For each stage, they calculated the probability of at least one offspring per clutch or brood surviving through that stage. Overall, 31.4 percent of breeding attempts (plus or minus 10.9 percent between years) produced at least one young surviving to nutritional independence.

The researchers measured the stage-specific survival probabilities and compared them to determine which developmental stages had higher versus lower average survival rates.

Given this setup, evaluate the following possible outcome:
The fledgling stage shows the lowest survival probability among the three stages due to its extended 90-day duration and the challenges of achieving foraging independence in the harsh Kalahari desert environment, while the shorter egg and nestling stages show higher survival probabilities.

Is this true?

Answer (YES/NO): NO